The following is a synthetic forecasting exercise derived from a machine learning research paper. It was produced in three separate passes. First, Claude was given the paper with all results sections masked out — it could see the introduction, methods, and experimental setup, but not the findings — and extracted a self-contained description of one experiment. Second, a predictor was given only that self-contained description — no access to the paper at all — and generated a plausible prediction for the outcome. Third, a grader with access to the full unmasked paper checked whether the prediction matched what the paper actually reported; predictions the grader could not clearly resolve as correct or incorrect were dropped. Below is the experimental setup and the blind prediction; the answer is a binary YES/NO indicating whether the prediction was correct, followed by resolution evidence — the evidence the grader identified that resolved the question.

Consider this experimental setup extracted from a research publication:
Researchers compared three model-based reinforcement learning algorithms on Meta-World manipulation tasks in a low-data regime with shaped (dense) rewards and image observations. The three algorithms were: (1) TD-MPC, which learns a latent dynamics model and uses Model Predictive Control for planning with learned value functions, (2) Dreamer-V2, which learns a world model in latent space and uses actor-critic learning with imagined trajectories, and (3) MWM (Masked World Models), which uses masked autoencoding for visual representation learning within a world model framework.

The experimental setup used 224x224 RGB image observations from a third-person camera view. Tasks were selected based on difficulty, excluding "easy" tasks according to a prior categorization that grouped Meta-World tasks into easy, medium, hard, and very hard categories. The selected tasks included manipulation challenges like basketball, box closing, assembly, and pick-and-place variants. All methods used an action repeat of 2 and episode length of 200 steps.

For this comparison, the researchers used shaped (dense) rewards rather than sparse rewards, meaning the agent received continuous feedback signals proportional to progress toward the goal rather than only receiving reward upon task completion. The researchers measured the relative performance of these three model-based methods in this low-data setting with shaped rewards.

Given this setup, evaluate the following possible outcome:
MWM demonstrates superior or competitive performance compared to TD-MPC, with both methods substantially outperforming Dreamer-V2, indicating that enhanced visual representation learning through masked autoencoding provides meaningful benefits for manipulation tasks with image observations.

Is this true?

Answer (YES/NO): NO